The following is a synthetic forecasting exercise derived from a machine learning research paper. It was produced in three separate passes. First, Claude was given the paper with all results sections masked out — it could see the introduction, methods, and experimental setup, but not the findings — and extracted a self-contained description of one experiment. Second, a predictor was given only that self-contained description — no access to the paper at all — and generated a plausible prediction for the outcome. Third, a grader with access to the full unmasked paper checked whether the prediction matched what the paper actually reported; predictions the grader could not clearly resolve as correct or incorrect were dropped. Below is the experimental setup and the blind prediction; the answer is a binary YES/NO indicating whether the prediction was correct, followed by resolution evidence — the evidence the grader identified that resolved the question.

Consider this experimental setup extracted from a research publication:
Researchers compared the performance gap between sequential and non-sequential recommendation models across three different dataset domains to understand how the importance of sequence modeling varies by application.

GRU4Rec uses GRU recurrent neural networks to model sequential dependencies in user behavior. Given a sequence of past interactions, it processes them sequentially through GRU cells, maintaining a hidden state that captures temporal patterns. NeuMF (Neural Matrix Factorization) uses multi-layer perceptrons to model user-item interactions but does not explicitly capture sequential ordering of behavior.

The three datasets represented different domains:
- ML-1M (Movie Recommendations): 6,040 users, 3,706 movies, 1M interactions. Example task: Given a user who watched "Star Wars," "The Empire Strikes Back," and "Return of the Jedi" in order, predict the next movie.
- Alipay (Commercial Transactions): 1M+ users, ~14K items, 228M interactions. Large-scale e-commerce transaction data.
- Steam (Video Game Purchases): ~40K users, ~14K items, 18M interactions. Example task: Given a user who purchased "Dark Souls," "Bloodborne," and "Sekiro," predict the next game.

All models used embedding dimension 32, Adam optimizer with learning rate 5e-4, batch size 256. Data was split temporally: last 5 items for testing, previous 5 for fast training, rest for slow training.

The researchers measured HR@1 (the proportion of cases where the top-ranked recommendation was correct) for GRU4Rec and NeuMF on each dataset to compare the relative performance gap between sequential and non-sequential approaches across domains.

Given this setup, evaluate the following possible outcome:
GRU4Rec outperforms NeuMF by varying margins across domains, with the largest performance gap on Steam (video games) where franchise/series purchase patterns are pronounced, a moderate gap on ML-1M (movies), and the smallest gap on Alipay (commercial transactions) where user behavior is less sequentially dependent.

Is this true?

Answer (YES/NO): NO